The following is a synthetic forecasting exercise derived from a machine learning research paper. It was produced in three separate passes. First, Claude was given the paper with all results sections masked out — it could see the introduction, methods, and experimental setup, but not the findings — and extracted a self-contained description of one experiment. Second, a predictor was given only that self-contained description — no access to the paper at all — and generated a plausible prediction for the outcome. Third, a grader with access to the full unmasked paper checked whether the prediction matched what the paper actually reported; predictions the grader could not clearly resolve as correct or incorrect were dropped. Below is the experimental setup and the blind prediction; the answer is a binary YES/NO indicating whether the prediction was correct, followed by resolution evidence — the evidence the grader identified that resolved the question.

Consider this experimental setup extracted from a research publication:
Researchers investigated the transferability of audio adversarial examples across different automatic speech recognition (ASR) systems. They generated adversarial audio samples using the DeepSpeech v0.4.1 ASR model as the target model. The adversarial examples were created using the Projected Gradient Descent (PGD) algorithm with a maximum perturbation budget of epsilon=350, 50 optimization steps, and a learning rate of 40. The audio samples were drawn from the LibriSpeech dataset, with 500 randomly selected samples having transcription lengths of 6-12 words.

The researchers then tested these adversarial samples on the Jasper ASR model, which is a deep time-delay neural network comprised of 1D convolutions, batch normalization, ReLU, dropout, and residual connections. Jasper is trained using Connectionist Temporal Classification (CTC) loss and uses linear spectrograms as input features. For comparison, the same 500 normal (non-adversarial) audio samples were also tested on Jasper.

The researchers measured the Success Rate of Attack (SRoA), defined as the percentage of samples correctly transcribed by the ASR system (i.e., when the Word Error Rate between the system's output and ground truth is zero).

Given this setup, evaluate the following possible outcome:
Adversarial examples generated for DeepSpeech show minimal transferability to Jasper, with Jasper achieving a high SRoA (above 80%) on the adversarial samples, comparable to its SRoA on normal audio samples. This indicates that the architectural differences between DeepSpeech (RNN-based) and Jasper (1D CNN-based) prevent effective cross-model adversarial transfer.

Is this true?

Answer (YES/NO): NO